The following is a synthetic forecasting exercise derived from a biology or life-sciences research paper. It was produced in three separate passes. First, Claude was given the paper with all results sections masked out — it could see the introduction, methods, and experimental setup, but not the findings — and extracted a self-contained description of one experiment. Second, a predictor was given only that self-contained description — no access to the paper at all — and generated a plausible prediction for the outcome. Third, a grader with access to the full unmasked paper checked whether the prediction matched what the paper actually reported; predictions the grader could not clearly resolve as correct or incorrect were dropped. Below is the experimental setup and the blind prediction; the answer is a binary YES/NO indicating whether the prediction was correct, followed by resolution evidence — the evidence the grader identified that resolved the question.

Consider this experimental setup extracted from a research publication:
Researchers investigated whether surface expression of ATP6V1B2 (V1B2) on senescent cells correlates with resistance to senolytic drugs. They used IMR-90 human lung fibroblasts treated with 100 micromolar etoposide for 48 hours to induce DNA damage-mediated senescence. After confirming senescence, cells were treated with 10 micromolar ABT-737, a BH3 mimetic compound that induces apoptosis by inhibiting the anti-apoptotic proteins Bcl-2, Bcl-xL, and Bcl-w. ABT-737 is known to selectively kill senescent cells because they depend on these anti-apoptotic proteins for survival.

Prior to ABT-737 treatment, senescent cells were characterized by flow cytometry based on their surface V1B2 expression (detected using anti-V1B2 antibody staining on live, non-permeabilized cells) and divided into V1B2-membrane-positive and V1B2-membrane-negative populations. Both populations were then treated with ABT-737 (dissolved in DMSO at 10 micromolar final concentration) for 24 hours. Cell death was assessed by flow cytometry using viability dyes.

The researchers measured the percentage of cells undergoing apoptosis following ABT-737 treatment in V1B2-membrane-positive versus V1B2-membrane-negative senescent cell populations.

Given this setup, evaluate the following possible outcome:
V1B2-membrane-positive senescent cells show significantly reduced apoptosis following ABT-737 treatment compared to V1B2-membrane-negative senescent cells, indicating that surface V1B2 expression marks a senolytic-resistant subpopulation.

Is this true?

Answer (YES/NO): YES